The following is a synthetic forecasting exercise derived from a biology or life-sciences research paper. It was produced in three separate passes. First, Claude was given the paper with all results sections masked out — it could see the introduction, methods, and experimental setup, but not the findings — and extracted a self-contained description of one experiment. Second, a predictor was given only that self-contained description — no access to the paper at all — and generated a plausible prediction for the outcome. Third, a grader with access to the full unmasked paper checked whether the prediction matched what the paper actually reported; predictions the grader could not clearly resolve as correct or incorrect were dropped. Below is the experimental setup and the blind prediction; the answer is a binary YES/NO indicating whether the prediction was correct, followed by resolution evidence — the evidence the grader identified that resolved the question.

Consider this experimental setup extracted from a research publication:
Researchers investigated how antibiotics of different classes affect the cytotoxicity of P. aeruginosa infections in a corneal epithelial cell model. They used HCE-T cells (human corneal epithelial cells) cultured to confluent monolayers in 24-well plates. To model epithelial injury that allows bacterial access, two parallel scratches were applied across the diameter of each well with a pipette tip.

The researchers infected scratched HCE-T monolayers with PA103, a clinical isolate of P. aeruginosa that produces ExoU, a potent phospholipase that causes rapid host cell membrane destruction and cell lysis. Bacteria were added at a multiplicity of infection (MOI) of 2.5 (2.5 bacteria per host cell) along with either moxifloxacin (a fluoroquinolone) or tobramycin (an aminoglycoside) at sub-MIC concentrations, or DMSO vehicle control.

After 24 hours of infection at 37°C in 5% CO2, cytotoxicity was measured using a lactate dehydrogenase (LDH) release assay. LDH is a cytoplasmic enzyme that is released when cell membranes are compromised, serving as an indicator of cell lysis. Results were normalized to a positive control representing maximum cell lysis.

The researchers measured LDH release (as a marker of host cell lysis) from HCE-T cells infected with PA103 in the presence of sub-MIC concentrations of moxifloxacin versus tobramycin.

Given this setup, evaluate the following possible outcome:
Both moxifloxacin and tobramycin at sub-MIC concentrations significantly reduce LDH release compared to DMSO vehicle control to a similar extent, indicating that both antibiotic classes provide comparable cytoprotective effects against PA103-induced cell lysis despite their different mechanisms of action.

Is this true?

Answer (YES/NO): NO